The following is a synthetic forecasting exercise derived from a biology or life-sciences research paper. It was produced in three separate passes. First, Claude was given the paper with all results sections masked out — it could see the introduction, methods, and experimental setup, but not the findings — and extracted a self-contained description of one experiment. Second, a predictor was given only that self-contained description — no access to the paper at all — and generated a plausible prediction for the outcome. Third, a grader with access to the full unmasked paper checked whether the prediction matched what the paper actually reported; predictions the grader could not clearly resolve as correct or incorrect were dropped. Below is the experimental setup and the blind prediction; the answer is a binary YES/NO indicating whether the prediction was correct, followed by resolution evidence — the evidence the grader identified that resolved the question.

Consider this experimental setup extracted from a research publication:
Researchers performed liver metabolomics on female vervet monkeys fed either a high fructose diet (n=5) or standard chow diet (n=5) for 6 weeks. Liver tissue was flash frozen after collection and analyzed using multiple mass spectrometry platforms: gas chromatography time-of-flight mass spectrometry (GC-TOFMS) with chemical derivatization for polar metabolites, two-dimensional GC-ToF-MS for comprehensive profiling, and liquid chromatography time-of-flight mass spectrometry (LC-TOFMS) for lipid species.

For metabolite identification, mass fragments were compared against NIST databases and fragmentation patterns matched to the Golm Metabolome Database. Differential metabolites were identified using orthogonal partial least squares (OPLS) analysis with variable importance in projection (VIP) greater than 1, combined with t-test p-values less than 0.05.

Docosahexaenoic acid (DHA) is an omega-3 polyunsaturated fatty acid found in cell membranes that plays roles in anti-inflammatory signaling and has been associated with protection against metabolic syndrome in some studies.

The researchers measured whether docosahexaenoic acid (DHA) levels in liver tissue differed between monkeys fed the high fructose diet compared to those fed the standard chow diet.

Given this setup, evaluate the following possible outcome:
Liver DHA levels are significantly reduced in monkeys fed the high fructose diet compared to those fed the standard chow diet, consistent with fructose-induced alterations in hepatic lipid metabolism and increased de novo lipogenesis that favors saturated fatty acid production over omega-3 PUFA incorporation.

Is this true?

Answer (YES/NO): YES